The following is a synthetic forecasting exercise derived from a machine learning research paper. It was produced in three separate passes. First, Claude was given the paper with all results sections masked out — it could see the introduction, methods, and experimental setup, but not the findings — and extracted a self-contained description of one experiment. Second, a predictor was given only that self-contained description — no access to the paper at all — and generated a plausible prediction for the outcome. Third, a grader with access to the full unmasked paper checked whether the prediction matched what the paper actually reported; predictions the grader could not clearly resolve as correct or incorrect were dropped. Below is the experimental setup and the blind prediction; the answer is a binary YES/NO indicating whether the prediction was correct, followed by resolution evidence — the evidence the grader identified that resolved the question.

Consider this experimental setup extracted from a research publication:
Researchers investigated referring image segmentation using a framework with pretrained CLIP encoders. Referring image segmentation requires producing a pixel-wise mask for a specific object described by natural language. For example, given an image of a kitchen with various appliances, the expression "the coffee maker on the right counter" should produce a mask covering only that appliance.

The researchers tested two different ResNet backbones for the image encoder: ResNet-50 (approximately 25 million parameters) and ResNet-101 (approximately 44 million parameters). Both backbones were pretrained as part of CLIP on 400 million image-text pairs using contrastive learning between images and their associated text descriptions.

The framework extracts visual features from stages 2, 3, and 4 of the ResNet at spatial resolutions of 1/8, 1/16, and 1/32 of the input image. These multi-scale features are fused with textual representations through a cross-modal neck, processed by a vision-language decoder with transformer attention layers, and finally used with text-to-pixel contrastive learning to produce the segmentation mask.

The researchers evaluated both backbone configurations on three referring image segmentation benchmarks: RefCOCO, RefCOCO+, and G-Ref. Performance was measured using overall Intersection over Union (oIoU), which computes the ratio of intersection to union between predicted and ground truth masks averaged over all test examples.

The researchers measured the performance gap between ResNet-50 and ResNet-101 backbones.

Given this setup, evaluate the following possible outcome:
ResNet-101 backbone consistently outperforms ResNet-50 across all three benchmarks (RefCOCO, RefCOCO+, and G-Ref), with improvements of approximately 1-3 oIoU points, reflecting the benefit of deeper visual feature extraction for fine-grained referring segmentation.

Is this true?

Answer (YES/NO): NO